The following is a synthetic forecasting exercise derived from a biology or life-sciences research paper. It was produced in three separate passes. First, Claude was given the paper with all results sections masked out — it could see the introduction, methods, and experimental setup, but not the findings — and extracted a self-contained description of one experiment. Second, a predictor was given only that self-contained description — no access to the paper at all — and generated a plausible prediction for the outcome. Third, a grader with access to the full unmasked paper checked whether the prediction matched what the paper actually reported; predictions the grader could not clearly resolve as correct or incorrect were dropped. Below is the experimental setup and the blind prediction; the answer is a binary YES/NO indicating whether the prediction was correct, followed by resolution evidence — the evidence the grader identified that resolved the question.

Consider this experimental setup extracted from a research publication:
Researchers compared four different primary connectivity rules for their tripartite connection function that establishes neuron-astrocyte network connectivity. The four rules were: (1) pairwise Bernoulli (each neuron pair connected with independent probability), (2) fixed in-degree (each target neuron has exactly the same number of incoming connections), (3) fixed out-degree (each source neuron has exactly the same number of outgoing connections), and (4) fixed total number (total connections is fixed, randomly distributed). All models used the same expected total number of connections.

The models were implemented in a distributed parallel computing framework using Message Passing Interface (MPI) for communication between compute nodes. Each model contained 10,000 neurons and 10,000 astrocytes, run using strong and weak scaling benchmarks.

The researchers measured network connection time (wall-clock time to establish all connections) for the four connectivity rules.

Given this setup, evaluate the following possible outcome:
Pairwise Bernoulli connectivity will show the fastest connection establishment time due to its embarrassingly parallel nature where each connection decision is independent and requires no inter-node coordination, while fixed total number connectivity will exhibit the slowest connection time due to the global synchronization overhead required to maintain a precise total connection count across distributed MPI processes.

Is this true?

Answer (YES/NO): NO